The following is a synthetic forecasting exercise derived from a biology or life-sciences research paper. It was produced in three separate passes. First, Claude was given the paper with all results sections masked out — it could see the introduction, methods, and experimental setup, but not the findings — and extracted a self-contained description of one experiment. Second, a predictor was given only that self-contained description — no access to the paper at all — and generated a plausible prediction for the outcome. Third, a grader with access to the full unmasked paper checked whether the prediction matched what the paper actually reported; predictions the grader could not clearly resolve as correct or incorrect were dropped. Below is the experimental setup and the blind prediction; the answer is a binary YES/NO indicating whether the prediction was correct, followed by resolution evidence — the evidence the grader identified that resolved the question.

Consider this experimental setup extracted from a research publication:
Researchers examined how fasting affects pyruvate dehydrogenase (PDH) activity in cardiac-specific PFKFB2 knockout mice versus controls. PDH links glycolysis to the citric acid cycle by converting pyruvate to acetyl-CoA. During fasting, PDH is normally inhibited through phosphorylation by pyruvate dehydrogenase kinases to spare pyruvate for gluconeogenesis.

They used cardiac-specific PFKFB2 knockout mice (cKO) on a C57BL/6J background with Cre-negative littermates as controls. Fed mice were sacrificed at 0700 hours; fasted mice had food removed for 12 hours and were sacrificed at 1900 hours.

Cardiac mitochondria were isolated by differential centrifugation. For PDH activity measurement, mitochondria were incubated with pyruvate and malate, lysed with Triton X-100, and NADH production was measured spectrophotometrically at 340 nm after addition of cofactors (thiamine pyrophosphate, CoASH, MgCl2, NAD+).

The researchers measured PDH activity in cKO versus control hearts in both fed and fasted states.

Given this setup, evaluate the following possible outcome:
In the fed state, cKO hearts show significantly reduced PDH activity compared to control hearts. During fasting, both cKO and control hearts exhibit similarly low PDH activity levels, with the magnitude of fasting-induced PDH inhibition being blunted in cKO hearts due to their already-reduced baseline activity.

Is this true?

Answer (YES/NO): NO